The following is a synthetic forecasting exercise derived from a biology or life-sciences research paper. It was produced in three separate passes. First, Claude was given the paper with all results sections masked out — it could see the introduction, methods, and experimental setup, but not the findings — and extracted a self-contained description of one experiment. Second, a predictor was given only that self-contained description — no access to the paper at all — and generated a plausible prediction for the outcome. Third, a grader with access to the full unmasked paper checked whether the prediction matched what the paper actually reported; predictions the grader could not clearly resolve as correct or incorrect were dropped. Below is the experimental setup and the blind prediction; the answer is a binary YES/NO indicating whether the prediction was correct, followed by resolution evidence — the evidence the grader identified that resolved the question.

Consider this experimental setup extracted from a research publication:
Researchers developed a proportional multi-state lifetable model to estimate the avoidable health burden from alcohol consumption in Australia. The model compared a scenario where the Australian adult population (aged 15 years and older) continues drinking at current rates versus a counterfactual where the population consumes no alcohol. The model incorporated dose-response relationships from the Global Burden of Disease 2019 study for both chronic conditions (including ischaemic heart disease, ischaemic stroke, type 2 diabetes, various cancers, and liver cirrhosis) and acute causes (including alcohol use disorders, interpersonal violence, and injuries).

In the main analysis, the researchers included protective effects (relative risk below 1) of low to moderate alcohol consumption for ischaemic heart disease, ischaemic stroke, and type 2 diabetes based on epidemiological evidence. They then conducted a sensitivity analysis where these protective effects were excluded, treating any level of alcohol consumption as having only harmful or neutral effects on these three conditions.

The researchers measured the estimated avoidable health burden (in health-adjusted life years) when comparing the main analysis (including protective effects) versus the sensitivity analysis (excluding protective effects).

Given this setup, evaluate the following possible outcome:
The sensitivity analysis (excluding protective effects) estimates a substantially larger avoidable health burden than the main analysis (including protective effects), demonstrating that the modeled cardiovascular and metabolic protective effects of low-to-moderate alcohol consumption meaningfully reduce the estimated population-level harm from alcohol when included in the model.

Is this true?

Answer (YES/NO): NO